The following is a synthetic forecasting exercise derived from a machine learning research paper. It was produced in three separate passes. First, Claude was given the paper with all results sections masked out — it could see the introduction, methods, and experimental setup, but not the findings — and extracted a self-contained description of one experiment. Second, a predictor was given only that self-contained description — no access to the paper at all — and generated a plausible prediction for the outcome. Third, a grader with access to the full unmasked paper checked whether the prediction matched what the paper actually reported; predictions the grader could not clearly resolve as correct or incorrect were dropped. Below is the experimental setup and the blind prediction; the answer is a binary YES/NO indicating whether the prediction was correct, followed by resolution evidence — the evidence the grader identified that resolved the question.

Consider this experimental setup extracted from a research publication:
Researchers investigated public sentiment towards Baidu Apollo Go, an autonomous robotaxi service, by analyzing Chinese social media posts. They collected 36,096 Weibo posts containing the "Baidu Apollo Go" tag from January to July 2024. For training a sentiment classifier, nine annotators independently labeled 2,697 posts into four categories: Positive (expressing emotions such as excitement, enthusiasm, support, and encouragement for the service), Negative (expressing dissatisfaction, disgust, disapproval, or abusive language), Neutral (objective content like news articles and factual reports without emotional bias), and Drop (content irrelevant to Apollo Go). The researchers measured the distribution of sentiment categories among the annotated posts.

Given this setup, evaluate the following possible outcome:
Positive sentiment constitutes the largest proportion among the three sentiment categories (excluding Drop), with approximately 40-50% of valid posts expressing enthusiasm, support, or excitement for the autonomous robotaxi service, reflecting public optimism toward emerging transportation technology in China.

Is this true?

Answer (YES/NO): YES